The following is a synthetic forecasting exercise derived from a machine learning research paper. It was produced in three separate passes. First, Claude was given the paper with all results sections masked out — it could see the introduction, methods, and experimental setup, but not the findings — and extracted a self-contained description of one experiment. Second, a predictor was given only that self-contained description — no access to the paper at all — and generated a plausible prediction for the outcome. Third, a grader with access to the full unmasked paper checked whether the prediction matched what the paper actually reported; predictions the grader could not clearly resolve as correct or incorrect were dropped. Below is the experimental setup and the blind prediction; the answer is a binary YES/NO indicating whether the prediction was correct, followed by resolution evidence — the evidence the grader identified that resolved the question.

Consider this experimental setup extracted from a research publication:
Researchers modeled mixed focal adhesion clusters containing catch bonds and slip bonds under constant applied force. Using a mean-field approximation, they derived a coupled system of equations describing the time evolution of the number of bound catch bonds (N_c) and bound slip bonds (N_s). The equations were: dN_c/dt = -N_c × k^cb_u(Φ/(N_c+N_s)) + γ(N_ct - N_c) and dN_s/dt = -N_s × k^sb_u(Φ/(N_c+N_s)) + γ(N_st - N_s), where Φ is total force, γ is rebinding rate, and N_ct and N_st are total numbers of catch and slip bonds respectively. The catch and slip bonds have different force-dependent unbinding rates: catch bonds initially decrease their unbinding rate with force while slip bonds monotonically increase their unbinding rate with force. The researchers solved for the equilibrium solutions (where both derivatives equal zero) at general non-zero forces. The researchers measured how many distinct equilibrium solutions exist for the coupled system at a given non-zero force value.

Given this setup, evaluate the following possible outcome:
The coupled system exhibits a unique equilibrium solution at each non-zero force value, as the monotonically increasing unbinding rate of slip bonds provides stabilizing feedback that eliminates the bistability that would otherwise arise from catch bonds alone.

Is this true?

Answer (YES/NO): NO